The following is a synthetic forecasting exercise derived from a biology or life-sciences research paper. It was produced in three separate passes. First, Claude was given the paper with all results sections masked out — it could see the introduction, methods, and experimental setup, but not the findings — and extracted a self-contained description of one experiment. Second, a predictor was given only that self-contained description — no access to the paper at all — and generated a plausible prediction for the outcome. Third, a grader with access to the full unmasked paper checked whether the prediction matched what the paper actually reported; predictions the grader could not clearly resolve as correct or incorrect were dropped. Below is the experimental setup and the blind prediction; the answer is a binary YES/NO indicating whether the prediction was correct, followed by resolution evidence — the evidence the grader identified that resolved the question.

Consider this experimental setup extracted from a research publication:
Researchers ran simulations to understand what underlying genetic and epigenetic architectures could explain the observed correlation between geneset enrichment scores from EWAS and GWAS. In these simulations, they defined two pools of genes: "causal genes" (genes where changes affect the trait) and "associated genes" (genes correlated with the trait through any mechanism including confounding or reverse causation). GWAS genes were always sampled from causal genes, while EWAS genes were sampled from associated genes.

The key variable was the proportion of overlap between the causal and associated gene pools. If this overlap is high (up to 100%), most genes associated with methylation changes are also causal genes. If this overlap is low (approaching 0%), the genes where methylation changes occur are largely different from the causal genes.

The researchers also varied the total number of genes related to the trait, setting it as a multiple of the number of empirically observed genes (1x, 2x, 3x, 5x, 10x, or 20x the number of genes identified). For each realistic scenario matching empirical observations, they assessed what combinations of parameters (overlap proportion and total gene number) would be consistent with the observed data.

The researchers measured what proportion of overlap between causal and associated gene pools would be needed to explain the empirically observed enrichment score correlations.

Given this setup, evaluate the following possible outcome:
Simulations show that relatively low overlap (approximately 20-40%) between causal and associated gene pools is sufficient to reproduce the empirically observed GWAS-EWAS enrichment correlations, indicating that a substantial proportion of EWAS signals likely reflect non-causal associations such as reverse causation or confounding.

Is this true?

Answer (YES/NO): NO